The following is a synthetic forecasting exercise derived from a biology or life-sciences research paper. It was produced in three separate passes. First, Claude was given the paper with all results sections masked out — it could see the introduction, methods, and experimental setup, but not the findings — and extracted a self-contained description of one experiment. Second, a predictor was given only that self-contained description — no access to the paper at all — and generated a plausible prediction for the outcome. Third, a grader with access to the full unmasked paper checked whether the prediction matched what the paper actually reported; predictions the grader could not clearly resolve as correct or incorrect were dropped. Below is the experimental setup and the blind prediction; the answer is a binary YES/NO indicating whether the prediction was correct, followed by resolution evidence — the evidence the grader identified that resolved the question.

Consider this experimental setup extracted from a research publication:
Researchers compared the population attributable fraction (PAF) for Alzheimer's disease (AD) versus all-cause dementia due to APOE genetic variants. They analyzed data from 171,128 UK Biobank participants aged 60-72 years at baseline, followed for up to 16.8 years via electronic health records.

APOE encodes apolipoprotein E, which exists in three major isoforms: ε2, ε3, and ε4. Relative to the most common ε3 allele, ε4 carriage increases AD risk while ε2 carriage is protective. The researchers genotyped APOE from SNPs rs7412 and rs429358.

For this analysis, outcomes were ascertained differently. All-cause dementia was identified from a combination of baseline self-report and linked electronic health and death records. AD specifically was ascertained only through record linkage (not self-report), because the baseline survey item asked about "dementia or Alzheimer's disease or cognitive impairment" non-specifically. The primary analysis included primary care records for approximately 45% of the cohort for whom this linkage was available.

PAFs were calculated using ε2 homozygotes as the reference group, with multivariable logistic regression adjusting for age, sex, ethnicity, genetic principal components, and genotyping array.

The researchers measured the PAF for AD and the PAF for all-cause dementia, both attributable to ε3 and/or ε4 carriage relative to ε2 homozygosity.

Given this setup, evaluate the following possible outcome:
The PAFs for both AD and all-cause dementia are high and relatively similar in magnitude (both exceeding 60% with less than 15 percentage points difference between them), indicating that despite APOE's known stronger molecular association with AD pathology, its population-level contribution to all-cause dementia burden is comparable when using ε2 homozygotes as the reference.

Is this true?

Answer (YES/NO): NO